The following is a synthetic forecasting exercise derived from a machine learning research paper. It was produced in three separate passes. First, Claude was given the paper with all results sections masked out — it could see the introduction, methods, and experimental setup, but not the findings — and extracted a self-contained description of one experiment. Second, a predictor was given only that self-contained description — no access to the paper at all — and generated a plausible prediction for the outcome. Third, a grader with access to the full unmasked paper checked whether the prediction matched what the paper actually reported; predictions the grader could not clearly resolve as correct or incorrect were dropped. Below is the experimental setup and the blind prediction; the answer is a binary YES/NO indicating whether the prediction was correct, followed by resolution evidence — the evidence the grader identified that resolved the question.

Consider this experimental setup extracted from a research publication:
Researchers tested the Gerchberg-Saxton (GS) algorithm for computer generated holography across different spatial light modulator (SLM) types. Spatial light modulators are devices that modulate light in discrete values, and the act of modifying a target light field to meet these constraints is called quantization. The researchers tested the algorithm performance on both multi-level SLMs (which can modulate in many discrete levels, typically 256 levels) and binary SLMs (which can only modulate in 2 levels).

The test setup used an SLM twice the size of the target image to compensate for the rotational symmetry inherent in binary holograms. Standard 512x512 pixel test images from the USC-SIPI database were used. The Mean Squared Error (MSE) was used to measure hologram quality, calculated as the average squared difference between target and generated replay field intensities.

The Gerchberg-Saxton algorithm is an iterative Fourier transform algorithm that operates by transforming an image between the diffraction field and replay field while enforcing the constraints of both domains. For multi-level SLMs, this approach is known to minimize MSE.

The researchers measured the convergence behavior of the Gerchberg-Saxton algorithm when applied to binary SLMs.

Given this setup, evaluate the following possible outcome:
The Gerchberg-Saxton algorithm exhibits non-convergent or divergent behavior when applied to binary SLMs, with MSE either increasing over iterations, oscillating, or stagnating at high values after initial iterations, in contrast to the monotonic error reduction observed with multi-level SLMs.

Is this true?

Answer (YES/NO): YES